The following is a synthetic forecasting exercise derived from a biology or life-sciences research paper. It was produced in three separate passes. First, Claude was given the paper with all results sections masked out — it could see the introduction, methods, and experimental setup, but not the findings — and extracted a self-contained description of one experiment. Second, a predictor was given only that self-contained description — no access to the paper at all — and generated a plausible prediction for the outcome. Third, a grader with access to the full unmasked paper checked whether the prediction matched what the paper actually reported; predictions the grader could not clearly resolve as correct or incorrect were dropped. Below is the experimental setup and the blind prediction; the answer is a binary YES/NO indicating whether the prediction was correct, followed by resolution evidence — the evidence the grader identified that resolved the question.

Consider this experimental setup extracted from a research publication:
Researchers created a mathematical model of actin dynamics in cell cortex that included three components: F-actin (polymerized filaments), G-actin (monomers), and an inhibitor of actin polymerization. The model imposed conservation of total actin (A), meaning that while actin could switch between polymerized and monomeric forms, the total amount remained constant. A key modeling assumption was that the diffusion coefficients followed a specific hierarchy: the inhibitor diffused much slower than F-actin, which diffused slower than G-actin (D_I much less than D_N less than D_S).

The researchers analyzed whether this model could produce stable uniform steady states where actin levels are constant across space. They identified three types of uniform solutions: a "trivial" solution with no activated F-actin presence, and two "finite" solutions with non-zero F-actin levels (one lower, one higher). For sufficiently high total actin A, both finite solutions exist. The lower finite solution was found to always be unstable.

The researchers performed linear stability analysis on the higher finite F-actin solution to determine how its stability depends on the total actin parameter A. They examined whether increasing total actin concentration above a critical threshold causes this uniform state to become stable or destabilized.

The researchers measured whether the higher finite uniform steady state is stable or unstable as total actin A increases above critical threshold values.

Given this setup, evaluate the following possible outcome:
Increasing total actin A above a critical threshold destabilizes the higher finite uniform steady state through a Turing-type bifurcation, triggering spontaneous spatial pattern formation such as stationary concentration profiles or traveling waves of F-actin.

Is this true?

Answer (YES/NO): NO